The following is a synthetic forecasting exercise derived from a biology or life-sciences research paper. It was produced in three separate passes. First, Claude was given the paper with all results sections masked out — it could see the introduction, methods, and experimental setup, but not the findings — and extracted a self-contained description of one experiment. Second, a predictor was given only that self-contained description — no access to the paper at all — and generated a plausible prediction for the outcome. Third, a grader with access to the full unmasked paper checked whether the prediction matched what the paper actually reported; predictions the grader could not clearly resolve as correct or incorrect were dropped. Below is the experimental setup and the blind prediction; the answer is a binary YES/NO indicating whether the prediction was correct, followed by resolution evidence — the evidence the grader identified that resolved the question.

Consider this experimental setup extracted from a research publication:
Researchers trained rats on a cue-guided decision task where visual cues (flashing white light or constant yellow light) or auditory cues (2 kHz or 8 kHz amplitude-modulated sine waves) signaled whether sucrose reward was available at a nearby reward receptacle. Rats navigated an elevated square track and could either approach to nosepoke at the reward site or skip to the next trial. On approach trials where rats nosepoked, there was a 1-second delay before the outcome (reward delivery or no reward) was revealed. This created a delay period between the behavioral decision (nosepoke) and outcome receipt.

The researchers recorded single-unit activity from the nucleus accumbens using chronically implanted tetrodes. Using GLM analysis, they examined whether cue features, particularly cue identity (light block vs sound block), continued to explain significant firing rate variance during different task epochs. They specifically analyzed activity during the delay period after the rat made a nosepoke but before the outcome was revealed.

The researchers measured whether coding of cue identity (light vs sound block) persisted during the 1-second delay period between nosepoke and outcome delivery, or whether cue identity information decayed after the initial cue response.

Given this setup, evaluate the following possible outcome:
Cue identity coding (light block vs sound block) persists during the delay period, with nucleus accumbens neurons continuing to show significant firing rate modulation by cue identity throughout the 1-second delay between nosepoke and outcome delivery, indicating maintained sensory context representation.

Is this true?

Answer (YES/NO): YES